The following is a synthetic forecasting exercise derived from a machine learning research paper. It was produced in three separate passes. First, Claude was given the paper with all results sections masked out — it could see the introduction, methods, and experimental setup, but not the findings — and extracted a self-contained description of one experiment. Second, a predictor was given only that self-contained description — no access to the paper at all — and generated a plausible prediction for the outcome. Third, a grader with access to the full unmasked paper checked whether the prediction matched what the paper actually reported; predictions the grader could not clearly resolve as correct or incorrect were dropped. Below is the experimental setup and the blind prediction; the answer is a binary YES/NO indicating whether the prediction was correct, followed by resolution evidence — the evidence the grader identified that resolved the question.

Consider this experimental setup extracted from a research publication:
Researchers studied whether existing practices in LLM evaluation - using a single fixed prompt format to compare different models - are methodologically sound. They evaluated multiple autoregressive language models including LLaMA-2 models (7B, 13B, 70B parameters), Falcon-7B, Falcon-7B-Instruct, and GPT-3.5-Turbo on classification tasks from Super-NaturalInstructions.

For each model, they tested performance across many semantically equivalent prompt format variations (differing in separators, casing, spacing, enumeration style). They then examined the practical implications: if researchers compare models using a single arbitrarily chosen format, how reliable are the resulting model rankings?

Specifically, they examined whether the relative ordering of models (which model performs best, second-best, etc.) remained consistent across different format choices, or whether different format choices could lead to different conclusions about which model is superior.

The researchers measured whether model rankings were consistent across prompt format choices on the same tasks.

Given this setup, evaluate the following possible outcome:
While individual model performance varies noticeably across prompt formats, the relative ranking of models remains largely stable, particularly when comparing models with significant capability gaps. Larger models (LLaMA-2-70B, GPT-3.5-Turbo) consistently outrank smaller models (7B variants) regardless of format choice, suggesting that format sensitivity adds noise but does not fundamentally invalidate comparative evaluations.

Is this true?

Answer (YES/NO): NO